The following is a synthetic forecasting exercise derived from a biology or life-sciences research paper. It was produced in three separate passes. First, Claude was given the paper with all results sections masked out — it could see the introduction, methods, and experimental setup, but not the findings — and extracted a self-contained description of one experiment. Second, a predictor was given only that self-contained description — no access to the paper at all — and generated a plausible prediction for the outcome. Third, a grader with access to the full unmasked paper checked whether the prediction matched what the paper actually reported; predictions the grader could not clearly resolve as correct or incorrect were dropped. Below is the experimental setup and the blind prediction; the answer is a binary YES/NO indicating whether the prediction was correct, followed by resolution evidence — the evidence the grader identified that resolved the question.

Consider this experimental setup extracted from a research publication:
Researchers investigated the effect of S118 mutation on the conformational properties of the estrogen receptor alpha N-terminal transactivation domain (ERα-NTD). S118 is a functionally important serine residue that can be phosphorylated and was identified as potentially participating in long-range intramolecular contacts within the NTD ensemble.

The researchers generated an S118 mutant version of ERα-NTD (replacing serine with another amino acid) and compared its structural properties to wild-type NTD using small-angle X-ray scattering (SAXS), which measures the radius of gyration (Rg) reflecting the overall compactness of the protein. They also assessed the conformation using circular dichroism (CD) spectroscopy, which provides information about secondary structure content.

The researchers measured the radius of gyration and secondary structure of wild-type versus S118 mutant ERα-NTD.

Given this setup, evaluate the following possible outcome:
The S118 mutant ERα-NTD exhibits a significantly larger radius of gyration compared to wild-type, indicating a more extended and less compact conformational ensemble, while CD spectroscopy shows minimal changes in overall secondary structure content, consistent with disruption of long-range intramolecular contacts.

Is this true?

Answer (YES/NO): NO